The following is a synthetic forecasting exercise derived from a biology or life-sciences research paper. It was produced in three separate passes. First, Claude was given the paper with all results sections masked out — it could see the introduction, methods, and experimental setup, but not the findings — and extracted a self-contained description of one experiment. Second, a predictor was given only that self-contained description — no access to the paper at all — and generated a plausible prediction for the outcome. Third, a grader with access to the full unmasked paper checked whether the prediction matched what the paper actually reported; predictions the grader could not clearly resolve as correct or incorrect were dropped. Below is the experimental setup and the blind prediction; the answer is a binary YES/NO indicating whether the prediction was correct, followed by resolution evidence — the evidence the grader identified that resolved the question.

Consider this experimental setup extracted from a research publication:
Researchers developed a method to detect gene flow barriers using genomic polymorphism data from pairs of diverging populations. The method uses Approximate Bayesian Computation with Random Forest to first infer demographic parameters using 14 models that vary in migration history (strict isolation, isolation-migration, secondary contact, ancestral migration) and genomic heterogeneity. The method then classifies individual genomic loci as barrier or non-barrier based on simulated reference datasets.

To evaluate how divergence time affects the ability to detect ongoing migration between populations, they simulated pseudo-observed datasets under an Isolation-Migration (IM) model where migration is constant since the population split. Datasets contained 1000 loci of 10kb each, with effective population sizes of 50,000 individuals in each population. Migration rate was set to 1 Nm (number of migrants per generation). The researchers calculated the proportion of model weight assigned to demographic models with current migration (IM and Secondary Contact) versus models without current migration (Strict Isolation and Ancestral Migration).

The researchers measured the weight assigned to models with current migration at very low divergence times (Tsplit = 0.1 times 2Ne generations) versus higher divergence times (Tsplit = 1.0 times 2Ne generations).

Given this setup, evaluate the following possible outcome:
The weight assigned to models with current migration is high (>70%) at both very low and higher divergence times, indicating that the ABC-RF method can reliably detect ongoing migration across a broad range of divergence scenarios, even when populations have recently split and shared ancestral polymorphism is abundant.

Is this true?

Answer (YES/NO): NO